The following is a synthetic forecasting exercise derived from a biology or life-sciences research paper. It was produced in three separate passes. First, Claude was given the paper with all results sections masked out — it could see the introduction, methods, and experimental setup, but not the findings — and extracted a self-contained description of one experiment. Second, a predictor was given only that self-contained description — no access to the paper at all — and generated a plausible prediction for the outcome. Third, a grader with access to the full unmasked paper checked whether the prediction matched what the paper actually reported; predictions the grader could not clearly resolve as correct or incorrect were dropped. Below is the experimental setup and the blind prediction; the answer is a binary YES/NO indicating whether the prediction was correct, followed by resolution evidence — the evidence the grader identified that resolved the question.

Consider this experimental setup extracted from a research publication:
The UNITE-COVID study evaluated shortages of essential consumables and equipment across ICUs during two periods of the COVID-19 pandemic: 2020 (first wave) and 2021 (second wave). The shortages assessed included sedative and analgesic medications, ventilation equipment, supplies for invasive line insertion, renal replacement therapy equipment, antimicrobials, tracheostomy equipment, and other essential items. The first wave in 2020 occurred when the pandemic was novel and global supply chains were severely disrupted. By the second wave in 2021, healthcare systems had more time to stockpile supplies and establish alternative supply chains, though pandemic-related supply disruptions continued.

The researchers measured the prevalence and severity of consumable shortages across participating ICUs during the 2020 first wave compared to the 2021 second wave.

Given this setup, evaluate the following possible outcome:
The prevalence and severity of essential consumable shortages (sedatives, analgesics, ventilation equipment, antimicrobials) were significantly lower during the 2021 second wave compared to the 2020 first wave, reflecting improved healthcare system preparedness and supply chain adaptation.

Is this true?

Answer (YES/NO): YES